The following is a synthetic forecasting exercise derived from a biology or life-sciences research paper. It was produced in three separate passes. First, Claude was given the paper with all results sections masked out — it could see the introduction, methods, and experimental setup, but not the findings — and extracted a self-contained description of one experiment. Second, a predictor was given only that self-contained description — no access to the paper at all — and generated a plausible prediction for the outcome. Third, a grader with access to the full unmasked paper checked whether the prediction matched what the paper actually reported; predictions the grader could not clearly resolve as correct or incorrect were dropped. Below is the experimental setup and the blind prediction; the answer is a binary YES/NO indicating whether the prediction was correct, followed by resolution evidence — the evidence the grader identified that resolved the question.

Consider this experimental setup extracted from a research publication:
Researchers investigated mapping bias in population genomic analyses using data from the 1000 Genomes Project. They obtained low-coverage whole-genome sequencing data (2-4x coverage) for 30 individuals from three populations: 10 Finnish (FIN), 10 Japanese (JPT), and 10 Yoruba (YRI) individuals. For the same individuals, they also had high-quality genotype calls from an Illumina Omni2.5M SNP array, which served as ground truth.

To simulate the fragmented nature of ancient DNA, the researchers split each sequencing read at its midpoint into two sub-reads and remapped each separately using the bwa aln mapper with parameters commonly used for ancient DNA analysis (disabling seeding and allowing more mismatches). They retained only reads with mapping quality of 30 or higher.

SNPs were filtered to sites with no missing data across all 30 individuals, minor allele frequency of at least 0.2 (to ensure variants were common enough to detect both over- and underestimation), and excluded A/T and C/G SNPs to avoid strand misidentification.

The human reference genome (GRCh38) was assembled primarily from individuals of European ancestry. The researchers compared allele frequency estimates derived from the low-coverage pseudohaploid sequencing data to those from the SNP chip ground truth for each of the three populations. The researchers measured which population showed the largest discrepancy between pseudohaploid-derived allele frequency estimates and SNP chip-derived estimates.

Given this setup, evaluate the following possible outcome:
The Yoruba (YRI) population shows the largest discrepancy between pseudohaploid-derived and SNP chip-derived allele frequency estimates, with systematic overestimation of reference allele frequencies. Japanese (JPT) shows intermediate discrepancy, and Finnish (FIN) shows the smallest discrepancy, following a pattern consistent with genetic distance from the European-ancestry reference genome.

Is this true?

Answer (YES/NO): NO